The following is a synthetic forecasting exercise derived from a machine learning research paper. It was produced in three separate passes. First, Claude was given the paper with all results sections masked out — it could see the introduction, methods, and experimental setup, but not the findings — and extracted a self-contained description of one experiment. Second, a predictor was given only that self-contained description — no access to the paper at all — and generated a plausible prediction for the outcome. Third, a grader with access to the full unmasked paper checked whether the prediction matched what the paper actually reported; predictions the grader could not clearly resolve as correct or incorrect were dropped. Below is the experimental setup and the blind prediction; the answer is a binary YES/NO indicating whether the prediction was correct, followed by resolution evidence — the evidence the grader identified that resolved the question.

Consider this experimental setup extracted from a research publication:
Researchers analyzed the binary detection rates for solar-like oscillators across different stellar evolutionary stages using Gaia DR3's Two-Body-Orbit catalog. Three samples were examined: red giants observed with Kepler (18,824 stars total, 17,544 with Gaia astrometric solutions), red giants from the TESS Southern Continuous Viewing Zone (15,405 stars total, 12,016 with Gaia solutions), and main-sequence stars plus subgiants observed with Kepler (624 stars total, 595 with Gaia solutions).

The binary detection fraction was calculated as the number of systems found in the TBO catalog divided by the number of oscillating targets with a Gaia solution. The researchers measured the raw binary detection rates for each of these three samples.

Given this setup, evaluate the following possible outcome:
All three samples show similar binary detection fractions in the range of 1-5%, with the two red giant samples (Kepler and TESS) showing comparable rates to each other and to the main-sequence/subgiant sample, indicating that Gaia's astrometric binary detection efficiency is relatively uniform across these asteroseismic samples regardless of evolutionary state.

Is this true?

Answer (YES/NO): NO